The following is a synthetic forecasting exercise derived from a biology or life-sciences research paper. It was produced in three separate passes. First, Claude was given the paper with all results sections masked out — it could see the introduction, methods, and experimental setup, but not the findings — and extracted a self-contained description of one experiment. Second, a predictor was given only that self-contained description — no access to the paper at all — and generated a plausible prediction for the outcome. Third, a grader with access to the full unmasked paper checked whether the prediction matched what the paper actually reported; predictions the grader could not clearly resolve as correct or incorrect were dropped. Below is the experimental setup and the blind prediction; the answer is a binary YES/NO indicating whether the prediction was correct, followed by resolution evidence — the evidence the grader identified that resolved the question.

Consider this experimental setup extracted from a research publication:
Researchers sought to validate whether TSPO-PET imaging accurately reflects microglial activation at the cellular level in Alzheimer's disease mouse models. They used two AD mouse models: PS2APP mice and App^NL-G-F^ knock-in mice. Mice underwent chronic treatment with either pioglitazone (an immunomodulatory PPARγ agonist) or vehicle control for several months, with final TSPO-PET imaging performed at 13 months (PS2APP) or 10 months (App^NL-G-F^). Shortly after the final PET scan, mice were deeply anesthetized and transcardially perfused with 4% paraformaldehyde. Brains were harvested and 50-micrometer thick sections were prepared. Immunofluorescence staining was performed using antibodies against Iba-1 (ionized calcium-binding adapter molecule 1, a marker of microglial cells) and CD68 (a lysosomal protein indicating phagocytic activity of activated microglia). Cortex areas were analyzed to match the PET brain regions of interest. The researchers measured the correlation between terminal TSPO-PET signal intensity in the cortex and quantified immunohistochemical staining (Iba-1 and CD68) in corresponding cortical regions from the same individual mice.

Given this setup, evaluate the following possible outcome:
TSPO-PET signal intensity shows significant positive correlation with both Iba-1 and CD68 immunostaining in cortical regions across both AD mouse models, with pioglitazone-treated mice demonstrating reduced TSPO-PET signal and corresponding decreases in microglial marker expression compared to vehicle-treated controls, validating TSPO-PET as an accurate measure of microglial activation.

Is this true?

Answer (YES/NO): YES